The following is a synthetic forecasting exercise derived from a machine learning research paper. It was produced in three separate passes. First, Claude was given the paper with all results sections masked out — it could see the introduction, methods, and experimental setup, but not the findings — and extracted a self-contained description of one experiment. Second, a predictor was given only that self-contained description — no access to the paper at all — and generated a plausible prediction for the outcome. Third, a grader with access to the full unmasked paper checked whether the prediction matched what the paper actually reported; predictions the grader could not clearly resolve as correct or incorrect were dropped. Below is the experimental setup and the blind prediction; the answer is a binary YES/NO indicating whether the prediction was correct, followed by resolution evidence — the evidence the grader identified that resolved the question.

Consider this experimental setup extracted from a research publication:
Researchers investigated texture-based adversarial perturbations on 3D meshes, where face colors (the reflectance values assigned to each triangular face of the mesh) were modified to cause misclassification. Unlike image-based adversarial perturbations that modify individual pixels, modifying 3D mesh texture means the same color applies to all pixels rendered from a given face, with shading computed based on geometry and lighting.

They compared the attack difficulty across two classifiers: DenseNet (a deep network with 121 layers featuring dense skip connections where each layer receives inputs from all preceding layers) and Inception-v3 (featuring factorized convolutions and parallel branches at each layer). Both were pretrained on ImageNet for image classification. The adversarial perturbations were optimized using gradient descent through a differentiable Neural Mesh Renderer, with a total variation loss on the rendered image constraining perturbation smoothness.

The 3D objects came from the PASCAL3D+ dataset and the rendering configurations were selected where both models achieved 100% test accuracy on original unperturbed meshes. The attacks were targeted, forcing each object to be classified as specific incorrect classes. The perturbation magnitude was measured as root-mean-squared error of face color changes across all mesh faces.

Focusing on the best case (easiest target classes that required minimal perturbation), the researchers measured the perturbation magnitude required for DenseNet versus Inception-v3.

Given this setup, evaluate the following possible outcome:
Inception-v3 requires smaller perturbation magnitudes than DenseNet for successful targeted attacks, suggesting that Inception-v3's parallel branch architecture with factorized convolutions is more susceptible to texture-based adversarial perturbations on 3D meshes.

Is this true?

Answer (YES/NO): YES